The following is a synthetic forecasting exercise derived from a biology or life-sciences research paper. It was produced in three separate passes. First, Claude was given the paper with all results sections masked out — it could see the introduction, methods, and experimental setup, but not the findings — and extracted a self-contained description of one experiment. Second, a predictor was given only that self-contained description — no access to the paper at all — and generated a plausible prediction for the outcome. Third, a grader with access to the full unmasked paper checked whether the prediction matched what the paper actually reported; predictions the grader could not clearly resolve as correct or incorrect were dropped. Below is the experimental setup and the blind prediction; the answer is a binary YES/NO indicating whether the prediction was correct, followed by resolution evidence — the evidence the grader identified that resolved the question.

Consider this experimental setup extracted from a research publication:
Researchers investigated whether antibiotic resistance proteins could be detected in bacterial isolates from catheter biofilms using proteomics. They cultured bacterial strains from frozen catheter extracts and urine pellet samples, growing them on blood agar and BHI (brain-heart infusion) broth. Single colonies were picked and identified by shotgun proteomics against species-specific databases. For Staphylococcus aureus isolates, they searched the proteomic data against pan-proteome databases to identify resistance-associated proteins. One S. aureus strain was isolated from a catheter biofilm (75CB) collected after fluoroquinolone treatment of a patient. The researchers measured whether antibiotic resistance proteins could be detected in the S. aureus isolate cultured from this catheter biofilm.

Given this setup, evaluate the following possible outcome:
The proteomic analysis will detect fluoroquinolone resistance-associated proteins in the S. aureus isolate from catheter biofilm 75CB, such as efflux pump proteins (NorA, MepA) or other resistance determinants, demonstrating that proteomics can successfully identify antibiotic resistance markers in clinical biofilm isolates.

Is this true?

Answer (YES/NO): NO